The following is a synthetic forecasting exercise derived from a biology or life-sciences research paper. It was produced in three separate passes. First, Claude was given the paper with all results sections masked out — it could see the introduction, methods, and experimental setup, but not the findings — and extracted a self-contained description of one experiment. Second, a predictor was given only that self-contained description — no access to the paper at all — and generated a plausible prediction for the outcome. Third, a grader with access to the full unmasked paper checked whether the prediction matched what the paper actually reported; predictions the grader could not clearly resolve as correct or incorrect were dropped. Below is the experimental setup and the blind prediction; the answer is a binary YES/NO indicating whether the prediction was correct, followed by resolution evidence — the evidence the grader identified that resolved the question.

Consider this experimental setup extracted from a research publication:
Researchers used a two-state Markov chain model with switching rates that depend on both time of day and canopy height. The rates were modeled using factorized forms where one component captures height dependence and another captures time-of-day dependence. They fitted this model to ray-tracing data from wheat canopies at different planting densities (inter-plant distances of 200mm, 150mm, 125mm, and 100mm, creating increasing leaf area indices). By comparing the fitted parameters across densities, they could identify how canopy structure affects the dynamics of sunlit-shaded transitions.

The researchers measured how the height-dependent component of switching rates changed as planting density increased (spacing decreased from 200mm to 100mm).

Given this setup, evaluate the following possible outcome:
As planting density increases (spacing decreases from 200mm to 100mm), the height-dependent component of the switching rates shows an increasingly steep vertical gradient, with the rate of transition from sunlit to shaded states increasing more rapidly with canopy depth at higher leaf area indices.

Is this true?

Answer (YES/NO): NO